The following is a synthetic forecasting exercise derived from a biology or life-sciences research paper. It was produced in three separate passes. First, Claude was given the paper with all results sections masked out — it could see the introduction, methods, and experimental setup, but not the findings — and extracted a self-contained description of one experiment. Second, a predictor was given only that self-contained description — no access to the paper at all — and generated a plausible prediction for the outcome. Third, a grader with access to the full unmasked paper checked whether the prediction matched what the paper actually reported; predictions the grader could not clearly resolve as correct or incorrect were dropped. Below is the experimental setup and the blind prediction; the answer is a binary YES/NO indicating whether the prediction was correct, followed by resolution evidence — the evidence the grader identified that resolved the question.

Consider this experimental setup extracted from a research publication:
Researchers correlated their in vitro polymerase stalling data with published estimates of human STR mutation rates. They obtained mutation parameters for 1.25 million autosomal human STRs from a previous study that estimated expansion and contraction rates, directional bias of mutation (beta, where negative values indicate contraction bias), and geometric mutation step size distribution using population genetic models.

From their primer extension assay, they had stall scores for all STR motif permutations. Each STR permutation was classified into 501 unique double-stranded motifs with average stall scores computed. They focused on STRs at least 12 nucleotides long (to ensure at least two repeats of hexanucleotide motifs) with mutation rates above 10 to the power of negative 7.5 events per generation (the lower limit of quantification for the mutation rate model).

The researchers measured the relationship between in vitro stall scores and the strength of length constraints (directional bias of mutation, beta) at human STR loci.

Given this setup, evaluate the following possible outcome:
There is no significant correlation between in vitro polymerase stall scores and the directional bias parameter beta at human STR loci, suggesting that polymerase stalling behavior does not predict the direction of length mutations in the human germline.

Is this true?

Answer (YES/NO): NO